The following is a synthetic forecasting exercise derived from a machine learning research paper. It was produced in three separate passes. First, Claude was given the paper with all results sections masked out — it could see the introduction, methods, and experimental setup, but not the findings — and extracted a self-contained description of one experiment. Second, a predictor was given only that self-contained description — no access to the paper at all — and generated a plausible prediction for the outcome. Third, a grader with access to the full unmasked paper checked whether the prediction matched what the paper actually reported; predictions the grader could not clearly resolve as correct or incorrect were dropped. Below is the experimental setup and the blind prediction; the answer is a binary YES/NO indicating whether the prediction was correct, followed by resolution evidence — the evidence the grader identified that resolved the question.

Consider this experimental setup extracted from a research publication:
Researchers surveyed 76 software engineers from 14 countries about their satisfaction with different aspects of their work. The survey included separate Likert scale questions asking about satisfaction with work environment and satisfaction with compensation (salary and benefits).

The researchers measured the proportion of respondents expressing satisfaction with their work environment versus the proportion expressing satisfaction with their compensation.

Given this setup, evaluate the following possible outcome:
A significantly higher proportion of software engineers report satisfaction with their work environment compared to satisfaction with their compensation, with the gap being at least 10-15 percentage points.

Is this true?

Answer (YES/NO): NO